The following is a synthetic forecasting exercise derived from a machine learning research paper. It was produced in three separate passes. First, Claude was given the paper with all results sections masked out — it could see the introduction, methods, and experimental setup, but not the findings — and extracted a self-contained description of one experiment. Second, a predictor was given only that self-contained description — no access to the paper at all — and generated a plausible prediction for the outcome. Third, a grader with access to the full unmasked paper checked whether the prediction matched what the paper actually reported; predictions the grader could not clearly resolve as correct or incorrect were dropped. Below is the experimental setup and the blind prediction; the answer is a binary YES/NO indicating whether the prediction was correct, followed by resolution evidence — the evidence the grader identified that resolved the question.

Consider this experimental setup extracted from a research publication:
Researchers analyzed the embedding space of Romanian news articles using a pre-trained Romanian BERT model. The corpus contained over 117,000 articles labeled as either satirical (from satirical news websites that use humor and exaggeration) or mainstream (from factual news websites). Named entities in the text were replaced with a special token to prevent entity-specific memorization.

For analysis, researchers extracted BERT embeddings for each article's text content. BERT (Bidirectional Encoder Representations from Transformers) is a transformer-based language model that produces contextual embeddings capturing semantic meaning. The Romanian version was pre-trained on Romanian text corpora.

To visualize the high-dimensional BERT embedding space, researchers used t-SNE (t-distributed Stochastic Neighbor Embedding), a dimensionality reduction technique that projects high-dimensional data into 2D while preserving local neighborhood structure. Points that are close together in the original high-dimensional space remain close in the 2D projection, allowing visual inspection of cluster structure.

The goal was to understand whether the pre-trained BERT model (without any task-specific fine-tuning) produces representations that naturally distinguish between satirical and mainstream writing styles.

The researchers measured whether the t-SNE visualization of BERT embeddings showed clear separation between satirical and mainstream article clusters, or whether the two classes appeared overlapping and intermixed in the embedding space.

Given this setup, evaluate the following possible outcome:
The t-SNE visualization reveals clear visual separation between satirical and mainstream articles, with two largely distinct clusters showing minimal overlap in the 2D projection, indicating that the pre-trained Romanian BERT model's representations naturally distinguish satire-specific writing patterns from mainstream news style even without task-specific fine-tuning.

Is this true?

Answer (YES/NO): YES